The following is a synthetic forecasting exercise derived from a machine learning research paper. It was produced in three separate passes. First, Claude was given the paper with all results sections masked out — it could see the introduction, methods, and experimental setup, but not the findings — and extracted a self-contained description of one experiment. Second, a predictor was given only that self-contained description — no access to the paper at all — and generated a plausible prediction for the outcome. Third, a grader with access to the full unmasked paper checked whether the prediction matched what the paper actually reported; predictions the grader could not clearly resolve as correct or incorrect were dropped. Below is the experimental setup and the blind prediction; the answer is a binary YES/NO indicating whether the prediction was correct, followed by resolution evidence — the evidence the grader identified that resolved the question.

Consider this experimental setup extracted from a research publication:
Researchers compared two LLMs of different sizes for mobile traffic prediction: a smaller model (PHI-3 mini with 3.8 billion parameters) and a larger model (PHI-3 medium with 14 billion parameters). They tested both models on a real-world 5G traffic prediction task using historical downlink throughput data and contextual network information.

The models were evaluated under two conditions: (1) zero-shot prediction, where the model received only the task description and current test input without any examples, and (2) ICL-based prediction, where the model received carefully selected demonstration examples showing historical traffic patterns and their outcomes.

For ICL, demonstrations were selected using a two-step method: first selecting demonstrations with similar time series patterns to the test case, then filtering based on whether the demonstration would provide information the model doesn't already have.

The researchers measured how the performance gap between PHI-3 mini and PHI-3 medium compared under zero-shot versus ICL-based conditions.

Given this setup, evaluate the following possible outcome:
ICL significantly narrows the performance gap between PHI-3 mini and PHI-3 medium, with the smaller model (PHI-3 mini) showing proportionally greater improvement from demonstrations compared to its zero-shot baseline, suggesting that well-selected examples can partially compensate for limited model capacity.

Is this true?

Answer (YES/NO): YES